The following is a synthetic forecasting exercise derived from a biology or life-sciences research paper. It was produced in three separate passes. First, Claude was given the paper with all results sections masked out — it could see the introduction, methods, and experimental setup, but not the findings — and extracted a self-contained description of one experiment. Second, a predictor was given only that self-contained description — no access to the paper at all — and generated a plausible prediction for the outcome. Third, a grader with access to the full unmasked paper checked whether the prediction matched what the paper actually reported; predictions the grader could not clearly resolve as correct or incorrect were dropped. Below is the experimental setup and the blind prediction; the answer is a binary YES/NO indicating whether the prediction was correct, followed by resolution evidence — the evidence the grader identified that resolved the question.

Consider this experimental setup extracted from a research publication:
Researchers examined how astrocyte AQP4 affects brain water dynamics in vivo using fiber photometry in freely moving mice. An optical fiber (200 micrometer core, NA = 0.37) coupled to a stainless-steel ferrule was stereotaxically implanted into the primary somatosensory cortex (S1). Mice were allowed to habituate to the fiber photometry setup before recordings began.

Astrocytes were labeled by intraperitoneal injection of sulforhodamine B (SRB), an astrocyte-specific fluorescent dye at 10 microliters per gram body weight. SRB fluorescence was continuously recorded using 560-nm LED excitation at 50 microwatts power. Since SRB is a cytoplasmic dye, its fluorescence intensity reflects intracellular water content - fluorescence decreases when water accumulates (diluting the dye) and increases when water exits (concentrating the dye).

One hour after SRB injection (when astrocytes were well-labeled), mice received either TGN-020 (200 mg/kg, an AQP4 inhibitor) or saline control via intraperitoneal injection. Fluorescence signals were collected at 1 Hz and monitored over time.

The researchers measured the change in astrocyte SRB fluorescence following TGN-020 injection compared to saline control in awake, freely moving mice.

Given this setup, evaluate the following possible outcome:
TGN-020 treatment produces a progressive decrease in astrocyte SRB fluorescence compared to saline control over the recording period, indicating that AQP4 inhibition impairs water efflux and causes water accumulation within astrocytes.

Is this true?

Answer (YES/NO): YES